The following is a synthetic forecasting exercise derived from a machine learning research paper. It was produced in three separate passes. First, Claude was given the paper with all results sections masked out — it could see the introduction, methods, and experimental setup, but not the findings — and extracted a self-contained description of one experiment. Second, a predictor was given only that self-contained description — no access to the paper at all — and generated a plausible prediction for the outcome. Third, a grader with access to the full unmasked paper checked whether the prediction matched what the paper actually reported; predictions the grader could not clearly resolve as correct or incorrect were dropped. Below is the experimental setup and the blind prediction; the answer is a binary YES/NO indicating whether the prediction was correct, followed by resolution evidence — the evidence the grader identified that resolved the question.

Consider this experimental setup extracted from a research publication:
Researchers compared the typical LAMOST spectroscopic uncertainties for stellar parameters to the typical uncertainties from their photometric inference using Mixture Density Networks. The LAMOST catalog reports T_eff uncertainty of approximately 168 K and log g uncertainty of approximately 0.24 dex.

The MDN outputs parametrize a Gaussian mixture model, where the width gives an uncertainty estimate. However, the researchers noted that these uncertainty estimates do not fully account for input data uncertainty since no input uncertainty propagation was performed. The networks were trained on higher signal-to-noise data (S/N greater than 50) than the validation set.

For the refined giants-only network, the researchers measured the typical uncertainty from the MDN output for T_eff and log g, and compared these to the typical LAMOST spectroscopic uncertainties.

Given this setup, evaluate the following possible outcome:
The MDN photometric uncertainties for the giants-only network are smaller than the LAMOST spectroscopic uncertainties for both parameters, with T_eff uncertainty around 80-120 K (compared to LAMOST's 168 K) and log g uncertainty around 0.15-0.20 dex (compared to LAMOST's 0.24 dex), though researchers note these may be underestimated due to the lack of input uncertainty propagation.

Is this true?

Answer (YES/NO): NO